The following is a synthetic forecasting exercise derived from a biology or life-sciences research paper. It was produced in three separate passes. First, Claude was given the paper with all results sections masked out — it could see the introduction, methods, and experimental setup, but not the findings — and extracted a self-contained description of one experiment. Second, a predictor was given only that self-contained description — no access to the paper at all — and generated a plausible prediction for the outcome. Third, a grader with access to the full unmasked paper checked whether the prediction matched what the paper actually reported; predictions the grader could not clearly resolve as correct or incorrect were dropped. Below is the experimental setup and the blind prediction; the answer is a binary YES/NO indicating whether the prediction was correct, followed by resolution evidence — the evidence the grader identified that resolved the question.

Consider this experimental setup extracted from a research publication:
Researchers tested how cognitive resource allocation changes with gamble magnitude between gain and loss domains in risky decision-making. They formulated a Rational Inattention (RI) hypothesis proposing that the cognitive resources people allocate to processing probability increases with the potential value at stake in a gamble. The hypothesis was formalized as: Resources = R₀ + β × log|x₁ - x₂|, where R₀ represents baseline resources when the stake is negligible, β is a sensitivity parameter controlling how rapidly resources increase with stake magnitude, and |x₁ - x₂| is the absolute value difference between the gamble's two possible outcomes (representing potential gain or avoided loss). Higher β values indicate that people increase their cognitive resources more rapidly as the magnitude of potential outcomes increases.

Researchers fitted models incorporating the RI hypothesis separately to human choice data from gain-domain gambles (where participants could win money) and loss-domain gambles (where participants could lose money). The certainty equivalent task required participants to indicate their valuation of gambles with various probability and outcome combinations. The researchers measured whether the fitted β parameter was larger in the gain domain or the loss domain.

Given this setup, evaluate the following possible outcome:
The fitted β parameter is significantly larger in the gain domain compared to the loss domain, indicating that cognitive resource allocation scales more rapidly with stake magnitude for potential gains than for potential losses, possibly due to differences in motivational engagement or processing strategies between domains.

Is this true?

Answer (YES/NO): NO